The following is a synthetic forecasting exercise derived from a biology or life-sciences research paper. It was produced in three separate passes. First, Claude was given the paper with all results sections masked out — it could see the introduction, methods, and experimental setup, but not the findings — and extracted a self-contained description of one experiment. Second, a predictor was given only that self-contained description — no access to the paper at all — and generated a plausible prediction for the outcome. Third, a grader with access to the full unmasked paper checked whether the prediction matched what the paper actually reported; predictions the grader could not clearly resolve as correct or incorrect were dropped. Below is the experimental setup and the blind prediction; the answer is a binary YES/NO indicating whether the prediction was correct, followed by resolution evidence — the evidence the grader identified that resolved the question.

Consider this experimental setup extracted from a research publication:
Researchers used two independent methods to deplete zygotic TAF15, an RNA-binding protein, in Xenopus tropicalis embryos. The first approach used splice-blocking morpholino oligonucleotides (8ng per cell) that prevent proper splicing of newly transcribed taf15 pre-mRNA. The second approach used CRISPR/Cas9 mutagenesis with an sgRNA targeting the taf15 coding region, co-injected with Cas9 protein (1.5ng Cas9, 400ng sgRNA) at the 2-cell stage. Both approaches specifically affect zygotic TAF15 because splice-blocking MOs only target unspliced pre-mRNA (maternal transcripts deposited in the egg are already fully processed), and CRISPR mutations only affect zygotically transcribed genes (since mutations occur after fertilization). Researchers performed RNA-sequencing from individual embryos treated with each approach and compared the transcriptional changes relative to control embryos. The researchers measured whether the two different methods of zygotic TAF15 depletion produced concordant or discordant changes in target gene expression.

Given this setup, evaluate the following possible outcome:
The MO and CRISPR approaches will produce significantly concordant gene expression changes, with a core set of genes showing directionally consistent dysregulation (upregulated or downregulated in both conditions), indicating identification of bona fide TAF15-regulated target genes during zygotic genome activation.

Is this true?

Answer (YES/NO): YES